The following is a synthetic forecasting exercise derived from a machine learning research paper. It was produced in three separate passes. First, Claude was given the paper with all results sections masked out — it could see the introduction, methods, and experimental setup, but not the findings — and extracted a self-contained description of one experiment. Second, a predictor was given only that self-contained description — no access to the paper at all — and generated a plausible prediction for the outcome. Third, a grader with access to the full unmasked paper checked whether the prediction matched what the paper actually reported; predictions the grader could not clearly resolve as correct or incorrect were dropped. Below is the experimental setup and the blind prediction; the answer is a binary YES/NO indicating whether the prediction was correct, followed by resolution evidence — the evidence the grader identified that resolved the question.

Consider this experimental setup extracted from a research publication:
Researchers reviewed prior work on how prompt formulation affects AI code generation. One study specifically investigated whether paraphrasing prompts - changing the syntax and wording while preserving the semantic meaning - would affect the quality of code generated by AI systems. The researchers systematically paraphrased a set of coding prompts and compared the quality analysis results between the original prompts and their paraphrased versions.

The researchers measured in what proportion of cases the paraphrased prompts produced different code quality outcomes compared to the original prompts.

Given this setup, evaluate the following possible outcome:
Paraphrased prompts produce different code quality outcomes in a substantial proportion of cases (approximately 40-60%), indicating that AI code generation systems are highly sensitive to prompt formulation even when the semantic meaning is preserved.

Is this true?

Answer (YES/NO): NO